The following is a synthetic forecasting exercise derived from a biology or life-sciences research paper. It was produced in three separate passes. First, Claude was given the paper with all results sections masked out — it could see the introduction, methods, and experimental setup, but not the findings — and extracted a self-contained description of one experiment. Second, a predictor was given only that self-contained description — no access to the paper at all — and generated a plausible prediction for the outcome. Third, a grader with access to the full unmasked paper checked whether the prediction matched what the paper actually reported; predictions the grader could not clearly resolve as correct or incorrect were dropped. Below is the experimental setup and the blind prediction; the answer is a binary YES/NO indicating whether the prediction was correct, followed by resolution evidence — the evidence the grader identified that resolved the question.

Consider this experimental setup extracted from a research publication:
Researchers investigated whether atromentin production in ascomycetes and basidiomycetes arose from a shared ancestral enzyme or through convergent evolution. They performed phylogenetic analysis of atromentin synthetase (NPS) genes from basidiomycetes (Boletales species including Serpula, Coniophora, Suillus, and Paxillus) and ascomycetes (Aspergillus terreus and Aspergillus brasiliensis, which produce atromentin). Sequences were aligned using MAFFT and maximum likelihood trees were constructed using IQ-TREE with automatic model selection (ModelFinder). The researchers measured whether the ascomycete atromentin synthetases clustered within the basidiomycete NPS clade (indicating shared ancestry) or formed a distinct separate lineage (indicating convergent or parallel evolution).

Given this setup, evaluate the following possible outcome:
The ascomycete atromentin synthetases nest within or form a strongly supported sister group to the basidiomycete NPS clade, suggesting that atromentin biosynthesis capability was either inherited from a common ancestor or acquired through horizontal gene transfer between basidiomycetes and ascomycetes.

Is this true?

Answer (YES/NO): NO